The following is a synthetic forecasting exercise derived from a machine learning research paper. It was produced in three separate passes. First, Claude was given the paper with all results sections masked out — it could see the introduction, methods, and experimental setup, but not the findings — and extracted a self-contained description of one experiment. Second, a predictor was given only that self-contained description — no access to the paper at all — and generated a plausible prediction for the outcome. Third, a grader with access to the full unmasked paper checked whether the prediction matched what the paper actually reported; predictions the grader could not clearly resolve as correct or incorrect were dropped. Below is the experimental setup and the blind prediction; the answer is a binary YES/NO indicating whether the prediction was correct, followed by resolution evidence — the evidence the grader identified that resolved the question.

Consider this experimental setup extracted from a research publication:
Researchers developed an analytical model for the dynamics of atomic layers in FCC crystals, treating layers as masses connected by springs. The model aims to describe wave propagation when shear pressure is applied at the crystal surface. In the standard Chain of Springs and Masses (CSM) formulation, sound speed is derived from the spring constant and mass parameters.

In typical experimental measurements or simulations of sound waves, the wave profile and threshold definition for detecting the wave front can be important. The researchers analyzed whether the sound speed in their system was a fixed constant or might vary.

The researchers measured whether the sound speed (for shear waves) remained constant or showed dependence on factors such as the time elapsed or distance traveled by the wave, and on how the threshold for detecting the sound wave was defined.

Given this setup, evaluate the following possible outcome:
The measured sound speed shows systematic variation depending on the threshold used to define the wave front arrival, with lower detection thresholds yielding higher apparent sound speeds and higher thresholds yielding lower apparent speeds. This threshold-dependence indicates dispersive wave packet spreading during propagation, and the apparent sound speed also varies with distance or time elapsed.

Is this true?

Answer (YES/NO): YES